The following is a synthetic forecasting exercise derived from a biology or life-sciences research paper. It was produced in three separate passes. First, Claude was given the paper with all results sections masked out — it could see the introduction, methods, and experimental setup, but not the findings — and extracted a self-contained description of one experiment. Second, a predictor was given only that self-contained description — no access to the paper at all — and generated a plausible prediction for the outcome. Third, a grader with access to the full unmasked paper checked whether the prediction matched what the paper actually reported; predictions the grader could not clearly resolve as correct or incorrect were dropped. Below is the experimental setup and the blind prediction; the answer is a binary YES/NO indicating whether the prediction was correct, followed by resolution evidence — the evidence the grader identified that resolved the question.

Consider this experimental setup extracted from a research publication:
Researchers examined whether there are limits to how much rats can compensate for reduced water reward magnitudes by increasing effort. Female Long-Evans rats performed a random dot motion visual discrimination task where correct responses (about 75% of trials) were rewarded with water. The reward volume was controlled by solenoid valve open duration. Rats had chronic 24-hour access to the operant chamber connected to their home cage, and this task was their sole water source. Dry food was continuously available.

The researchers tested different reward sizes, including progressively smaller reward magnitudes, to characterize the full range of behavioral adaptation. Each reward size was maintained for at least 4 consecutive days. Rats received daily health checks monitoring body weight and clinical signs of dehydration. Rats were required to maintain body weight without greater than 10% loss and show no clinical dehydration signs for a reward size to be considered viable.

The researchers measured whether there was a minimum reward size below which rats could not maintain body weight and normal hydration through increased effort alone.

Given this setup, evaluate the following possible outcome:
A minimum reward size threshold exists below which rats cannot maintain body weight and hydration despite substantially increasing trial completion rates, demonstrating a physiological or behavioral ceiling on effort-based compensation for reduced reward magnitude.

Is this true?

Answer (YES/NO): YES